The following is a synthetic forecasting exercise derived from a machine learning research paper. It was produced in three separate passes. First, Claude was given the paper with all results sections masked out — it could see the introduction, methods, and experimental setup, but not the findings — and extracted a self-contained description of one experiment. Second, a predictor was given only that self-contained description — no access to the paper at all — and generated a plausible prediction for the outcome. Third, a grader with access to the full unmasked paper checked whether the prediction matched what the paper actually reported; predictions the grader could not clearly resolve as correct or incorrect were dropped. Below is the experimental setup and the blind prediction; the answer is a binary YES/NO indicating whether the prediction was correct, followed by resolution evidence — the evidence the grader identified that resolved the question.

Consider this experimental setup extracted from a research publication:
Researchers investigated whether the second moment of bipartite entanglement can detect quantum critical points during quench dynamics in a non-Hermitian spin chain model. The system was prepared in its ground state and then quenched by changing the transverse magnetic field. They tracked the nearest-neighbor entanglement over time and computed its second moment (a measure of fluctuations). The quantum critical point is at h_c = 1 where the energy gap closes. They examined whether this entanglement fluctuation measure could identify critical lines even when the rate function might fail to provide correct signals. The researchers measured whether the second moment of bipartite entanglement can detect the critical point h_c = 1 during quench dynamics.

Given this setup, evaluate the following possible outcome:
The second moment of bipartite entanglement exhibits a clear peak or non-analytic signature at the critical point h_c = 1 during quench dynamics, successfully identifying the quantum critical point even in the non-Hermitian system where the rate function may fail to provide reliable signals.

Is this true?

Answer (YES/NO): YES